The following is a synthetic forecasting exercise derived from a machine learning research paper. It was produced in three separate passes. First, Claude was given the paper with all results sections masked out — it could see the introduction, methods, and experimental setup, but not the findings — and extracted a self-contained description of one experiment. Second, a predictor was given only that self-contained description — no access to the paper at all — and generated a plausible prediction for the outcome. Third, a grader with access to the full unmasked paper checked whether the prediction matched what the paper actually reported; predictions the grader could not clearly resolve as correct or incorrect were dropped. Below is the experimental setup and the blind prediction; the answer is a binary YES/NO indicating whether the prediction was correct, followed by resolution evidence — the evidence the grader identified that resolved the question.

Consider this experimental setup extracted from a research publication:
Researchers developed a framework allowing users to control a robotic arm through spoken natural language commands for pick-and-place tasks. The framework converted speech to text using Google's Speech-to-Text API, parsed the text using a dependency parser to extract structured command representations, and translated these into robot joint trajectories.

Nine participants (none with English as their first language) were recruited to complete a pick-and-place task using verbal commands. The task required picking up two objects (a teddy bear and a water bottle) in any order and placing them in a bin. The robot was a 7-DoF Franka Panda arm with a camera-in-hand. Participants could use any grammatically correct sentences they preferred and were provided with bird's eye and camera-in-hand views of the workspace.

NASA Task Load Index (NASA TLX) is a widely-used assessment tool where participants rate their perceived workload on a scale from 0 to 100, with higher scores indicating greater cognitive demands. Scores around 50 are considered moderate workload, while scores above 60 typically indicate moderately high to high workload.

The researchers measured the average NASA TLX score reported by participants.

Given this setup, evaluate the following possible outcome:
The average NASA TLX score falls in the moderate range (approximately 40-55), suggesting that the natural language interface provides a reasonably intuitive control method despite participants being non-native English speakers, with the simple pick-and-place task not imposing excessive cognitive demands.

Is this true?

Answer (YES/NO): NO